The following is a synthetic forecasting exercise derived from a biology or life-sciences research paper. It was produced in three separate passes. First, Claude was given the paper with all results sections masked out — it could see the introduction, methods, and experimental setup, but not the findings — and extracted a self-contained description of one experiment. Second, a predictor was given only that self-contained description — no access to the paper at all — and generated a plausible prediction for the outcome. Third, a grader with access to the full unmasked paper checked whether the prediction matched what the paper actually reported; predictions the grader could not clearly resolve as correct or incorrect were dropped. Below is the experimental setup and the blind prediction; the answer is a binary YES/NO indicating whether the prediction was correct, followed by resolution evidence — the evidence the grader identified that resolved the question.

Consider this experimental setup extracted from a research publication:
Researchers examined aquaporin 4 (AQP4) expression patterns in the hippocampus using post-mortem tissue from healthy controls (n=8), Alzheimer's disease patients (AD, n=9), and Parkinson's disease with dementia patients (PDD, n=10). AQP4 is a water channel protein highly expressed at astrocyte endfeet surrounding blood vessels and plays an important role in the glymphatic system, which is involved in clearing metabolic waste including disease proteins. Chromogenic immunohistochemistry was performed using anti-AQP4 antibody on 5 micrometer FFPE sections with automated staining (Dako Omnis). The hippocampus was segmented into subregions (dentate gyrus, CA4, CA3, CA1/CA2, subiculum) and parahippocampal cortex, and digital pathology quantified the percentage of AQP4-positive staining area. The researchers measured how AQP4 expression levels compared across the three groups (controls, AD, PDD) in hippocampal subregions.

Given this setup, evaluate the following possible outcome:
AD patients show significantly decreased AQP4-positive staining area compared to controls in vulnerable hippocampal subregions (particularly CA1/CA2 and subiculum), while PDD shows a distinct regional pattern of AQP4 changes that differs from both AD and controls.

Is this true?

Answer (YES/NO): NO